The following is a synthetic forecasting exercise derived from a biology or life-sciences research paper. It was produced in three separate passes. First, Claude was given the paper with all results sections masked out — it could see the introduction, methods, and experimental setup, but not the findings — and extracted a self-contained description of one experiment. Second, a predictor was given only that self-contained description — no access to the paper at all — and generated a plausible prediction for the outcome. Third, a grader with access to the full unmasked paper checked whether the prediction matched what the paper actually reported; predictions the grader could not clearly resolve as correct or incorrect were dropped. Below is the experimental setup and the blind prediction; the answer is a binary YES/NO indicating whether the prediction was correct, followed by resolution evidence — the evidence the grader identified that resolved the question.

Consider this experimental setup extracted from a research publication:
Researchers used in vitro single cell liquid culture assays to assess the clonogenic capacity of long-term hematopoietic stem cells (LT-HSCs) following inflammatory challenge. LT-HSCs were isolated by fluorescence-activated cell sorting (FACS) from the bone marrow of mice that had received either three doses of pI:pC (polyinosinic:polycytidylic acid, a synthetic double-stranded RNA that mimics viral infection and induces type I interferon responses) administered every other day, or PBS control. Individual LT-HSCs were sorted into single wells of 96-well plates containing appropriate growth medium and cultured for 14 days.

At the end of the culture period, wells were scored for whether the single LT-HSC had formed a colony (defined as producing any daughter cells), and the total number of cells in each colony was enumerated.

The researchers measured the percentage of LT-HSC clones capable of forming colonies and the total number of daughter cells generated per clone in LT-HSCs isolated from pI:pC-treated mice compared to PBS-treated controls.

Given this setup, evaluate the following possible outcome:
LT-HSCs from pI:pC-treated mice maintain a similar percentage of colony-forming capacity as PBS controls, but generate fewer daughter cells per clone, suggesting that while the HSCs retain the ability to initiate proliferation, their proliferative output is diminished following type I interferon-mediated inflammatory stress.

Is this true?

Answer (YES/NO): NO